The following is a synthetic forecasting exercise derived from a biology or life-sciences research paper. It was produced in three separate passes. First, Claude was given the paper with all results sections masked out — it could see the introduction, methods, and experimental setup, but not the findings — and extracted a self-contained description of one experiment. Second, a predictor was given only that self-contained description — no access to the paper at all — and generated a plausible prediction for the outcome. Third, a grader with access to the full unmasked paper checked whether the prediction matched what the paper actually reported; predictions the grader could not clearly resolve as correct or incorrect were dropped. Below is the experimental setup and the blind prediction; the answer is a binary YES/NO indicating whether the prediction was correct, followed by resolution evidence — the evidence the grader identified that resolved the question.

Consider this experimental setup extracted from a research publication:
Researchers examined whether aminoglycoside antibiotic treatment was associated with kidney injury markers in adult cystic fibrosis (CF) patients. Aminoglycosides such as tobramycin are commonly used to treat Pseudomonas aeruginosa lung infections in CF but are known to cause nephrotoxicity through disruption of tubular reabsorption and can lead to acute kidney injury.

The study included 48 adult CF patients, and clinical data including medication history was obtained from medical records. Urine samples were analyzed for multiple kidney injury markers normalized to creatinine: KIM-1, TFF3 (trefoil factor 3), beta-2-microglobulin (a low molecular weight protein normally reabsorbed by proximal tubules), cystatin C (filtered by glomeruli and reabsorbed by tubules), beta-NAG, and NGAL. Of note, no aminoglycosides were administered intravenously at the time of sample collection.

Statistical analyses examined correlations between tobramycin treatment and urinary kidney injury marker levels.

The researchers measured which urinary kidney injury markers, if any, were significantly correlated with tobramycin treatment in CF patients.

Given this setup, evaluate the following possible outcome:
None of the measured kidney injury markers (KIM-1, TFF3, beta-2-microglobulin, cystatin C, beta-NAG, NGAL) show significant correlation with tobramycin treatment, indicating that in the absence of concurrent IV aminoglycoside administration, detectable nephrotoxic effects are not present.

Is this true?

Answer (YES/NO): NO